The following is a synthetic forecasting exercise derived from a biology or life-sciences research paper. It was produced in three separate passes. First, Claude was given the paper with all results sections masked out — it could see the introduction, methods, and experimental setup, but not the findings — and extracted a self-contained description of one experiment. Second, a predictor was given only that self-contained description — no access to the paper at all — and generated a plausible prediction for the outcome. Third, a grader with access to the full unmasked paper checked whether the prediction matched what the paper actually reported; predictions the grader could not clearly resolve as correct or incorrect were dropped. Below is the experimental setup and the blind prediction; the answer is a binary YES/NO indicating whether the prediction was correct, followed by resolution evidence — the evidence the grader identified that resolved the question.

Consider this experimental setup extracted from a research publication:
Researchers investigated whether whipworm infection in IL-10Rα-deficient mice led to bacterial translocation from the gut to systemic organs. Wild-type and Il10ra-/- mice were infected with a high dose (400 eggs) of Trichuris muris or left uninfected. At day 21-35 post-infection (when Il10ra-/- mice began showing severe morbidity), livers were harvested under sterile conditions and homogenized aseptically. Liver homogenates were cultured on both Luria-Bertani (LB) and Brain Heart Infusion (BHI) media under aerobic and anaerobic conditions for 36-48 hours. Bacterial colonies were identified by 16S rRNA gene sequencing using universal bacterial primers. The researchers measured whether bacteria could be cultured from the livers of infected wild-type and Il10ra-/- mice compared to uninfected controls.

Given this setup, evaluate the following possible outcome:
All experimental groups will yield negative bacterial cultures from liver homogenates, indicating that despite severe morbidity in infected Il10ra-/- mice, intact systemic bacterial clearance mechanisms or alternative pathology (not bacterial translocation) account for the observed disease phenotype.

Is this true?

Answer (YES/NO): NO